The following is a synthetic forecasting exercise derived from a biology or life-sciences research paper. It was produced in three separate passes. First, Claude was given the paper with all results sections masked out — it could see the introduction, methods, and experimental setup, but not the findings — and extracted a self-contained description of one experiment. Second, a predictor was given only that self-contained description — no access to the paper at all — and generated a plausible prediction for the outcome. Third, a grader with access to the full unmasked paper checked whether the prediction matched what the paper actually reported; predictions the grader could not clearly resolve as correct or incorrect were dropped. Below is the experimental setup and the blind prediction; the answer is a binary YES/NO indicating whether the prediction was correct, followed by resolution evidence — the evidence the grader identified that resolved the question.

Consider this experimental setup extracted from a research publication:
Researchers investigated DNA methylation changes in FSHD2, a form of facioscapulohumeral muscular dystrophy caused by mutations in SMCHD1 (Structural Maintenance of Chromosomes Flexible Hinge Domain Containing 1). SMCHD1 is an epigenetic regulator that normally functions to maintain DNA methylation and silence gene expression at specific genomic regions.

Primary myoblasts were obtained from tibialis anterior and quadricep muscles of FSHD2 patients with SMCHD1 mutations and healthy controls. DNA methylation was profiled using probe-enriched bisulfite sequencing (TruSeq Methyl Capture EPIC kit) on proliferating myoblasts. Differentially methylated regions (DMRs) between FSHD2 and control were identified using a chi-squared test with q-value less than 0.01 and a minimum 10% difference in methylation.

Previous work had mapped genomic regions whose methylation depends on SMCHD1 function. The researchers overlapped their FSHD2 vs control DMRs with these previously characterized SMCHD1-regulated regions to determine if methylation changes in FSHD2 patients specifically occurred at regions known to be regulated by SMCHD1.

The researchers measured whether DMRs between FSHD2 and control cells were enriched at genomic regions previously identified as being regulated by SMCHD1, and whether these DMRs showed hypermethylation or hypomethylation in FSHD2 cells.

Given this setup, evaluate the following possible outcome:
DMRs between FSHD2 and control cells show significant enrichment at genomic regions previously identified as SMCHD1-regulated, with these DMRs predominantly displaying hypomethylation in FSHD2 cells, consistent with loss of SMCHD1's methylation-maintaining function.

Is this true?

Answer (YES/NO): NO